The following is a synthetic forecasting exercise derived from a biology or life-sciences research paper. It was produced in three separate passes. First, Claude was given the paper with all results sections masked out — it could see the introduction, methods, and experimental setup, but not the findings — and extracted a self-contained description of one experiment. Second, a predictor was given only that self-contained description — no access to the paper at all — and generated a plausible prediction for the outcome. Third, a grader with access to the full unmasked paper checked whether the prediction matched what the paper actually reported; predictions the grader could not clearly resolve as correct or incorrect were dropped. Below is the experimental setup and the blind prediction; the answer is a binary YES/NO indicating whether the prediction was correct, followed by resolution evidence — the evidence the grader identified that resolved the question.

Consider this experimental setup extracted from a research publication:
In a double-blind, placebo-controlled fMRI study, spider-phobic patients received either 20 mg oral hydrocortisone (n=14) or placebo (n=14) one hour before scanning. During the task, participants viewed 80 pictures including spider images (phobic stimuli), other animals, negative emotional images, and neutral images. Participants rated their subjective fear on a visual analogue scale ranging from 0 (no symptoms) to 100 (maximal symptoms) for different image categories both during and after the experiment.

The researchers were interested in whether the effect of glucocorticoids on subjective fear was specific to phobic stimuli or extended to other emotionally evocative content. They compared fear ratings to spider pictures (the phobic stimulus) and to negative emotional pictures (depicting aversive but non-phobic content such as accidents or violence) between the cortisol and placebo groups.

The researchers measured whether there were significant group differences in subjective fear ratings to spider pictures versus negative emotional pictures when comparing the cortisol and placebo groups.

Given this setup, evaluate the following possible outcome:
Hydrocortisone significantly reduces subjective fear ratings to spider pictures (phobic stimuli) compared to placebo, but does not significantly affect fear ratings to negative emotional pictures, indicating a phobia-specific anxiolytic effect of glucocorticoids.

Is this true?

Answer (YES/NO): YES